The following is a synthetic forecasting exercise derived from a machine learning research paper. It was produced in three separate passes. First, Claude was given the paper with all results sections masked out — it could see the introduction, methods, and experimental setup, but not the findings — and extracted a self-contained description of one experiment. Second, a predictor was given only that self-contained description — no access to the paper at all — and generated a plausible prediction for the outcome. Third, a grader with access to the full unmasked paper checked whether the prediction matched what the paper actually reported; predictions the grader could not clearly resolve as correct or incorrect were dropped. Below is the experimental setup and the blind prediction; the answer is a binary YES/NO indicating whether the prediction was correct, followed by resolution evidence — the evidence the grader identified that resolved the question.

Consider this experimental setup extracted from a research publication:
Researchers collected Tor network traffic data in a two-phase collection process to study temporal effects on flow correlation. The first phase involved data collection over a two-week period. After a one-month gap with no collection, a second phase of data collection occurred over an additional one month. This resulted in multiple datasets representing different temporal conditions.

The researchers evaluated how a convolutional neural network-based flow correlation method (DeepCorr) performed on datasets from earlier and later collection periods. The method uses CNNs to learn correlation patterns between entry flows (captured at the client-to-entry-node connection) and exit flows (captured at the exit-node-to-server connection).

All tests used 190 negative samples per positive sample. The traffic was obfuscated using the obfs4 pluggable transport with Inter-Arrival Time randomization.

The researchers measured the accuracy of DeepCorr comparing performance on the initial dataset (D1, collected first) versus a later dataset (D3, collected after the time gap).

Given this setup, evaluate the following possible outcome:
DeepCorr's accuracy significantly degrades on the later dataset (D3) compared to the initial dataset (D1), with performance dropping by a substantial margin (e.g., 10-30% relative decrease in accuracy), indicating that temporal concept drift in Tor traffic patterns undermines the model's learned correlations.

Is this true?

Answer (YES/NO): NO